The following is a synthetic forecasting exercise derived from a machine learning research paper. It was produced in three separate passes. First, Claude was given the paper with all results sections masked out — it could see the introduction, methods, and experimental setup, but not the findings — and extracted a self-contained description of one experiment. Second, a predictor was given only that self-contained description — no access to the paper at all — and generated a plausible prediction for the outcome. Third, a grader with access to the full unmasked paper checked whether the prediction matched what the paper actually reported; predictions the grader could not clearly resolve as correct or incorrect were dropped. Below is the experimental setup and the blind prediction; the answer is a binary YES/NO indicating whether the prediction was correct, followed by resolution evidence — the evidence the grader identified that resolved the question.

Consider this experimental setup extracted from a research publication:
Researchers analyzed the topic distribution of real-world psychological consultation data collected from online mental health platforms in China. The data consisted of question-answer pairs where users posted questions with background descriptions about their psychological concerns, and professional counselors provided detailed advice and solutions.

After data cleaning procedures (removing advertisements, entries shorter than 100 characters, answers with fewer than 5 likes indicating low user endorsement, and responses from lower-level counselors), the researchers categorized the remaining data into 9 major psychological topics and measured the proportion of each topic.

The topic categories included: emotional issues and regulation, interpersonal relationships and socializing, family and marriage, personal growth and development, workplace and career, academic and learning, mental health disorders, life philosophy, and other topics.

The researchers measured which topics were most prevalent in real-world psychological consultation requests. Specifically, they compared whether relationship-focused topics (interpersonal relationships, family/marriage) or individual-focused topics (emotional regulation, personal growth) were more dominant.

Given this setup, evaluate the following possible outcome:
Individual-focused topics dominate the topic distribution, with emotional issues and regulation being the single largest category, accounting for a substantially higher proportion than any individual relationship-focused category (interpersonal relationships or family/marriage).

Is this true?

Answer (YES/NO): NO